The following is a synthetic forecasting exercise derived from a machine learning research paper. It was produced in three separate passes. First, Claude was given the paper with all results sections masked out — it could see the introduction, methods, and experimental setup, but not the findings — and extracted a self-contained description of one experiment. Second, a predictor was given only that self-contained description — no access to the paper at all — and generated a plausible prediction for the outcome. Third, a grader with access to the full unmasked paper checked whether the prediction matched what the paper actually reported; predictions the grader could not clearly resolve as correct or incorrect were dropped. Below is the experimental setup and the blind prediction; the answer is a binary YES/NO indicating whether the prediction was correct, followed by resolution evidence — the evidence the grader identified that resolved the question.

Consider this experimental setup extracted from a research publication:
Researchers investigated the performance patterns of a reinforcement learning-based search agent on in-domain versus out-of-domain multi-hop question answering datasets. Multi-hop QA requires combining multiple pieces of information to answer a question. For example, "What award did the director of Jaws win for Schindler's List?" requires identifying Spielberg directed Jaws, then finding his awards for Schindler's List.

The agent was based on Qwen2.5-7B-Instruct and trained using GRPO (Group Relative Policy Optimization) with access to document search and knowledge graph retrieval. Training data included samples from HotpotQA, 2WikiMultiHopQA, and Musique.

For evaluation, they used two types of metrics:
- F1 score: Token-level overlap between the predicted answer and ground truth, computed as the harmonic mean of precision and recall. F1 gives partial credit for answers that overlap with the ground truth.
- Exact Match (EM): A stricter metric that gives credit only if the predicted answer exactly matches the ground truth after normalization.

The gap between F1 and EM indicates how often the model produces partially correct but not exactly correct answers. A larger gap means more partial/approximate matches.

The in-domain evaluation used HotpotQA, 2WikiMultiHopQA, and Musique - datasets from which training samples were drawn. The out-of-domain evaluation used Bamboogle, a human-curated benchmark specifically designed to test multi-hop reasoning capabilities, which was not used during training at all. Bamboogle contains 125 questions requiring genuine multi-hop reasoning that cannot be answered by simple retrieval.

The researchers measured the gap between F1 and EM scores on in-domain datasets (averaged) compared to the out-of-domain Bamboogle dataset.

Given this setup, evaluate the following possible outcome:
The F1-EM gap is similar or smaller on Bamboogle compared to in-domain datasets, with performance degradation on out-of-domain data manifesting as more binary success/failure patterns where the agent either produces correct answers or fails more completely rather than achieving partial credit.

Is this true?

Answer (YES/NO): NO